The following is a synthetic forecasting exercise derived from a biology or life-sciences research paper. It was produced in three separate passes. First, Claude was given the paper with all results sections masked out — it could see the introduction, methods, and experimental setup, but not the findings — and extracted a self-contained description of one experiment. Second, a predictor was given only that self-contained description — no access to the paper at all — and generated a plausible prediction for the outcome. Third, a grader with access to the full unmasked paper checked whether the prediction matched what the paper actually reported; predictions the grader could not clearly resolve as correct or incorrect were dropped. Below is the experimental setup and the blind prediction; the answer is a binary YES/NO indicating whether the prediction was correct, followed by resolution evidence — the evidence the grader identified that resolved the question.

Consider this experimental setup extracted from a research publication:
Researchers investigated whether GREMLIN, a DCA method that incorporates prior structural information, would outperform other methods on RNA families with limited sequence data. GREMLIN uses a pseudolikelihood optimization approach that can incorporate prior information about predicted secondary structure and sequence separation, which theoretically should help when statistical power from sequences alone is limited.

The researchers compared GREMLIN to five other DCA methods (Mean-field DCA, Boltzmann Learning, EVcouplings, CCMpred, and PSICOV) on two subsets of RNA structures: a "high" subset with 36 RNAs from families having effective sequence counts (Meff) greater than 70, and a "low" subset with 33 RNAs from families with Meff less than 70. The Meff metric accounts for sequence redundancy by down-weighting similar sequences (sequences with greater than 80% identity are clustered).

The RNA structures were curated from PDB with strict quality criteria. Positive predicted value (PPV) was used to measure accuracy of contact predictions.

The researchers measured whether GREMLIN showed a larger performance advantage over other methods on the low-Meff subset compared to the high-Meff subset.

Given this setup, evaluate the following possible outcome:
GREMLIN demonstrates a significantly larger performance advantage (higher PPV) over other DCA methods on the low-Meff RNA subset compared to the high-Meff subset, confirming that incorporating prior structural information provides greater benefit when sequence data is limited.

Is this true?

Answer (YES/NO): NO